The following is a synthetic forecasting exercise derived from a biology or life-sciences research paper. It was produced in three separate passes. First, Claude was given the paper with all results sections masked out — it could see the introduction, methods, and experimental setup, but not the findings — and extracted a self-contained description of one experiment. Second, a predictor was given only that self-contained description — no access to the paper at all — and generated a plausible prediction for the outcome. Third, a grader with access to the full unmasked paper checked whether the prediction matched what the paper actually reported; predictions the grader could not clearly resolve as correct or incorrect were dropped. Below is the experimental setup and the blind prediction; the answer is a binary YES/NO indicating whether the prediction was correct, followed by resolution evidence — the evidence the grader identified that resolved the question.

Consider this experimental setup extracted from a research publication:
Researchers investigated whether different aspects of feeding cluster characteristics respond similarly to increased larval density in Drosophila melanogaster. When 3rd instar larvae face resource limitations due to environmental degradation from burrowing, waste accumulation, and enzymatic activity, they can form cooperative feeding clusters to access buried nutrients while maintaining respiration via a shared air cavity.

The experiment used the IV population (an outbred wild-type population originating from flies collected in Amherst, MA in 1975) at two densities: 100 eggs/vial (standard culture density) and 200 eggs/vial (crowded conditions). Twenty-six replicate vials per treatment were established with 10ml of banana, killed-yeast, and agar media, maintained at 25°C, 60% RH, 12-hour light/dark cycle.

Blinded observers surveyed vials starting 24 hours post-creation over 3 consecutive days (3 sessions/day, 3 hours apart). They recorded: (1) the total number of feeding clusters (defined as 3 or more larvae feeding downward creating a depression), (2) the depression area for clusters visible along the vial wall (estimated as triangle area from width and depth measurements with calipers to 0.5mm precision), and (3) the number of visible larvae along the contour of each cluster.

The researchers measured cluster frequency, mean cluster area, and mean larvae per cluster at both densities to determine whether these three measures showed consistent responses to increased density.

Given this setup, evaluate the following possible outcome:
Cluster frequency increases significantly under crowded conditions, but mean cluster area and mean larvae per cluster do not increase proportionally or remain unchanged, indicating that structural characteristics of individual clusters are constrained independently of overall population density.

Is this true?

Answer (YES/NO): NO